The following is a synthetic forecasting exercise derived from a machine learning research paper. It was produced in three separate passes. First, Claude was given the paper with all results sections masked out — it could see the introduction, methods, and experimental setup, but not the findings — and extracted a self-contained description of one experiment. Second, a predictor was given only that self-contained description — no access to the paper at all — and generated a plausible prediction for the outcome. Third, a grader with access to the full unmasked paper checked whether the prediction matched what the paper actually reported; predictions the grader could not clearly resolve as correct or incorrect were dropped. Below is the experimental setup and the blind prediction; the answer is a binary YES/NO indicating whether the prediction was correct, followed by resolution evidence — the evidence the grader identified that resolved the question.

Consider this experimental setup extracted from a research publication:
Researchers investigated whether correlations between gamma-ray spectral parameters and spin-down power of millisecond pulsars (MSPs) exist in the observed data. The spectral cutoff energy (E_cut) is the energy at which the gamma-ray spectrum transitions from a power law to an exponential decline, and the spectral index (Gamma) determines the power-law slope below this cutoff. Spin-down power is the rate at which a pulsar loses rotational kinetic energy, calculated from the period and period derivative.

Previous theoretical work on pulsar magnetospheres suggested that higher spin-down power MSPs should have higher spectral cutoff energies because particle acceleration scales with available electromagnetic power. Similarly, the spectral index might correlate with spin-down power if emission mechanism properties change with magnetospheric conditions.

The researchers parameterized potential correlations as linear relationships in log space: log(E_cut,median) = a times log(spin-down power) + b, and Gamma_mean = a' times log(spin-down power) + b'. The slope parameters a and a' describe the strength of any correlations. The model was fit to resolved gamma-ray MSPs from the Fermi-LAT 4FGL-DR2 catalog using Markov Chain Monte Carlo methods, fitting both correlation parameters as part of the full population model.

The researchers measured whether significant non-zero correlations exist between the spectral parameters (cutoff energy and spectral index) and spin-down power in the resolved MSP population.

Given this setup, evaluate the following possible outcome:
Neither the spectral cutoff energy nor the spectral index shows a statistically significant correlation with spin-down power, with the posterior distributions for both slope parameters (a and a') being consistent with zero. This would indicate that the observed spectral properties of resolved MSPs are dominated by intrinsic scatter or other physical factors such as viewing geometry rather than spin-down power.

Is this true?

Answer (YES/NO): NO